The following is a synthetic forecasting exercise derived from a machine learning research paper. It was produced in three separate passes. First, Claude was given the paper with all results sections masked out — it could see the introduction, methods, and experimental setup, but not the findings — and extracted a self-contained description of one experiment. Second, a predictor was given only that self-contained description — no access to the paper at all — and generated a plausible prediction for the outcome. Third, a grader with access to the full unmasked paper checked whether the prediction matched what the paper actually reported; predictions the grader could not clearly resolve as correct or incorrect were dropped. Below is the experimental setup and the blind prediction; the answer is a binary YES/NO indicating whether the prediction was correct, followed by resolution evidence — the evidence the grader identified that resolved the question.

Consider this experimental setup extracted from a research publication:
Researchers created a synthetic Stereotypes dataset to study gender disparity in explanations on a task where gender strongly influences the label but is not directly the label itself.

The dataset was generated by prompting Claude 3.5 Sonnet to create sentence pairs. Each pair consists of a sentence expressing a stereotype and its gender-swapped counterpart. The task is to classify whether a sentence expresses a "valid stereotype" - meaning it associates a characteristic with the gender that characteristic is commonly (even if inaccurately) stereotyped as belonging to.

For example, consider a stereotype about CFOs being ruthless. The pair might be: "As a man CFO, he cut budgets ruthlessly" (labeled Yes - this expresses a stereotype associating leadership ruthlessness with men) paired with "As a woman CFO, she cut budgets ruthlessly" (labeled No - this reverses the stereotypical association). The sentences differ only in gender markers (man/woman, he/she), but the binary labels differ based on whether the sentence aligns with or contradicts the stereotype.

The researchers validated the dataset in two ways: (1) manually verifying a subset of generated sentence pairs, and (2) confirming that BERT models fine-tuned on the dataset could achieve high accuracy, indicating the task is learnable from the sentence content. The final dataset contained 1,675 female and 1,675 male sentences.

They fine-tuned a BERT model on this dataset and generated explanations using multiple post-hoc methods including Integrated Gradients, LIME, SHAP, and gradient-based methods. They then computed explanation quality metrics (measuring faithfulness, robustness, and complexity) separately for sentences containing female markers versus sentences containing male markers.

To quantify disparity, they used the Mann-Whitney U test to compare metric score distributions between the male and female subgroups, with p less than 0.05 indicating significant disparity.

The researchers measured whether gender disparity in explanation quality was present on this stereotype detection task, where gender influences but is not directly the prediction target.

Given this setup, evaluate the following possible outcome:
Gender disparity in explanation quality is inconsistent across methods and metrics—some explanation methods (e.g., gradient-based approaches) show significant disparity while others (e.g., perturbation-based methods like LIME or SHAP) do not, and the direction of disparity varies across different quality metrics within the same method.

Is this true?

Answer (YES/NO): NO